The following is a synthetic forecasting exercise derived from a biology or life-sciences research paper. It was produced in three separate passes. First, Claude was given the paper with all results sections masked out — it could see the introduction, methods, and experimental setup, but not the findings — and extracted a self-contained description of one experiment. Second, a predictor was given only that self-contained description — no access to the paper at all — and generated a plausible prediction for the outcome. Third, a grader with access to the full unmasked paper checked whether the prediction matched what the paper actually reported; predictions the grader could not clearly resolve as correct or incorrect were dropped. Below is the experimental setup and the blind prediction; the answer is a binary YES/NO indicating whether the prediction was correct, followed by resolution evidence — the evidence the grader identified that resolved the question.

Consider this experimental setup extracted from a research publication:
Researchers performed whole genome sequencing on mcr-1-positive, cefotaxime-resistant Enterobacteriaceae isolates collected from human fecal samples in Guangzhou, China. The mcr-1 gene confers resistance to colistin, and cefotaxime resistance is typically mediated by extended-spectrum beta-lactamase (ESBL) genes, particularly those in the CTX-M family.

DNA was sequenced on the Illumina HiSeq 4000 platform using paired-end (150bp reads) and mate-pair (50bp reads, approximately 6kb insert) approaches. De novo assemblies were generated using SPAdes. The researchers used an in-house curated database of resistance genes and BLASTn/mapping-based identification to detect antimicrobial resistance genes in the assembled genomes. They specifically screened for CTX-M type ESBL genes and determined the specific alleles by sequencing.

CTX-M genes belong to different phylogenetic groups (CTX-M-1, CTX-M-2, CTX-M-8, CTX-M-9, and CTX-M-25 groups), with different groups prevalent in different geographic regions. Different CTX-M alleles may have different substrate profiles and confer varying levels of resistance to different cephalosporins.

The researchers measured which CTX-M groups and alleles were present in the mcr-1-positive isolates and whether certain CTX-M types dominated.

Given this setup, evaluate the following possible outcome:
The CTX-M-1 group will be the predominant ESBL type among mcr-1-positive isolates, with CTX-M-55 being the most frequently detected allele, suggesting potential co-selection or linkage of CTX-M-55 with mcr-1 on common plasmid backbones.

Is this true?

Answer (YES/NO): NO